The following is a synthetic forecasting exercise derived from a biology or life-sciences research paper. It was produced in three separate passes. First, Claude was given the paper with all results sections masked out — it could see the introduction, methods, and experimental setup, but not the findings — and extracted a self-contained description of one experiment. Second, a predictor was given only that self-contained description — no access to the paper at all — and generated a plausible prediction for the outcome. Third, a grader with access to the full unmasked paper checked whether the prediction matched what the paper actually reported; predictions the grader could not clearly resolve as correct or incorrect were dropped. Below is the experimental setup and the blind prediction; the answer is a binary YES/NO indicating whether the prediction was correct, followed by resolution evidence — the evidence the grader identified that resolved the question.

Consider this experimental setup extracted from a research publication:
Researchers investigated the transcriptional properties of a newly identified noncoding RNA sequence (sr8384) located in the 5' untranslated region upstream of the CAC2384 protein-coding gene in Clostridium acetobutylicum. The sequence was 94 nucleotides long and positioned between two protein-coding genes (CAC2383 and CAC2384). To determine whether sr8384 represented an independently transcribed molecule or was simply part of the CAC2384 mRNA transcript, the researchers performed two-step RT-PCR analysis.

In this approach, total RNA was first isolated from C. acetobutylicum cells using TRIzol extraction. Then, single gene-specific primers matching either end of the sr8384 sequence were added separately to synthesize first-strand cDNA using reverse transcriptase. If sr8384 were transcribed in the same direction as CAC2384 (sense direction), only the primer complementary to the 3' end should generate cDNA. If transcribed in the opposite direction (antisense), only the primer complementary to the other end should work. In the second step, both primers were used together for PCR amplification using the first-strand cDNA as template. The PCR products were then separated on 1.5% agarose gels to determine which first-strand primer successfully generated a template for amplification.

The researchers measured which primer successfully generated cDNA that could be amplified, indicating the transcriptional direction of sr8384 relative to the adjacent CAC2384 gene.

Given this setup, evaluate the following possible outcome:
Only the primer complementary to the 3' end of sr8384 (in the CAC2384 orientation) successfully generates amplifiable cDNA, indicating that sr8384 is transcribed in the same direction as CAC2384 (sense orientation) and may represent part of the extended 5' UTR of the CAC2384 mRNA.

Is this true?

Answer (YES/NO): NO